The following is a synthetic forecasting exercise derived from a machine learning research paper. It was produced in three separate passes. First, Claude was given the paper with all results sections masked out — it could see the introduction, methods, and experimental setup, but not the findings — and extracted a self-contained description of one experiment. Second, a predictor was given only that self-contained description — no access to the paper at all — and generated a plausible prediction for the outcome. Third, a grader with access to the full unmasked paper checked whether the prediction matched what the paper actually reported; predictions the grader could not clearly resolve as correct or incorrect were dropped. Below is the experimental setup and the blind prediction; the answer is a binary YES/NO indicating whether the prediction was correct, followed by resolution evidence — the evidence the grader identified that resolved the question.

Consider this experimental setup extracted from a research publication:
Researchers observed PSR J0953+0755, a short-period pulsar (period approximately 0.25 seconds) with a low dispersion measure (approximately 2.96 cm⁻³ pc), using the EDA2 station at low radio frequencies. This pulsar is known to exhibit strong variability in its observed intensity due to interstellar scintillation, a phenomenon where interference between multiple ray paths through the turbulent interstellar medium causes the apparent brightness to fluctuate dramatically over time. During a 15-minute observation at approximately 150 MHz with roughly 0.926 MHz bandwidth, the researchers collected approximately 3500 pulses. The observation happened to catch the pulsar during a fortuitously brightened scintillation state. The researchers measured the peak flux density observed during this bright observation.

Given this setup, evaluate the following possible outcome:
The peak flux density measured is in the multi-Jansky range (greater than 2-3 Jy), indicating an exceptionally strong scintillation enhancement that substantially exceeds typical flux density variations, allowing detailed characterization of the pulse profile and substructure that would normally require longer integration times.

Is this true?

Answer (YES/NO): NO